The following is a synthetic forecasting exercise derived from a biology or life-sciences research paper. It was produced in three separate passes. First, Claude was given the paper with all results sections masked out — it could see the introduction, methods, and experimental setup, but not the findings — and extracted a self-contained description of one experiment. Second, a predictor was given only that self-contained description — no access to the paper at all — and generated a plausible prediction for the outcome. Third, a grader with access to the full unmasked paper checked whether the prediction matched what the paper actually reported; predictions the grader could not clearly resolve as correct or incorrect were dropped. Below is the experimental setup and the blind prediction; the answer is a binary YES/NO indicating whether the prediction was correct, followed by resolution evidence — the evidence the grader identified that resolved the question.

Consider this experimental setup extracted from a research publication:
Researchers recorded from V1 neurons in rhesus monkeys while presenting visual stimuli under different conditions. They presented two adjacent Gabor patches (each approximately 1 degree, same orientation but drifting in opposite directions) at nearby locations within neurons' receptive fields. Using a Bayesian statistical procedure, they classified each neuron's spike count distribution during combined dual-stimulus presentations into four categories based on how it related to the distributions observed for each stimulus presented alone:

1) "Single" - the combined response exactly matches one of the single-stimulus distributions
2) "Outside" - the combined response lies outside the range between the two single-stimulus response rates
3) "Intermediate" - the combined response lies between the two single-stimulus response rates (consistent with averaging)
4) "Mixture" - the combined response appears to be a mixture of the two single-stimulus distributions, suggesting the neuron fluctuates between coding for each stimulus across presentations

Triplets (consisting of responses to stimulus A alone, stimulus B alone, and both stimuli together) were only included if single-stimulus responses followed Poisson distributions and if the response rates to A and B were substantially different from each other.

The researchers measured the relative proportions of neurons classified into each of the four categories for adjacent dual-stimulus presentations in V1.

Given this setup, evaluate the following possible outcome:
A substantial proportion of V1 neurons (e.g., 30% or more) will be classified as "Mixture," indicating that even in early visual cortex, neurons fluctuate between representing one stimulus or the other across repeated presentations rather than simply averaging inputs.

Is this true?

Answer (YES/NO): YES